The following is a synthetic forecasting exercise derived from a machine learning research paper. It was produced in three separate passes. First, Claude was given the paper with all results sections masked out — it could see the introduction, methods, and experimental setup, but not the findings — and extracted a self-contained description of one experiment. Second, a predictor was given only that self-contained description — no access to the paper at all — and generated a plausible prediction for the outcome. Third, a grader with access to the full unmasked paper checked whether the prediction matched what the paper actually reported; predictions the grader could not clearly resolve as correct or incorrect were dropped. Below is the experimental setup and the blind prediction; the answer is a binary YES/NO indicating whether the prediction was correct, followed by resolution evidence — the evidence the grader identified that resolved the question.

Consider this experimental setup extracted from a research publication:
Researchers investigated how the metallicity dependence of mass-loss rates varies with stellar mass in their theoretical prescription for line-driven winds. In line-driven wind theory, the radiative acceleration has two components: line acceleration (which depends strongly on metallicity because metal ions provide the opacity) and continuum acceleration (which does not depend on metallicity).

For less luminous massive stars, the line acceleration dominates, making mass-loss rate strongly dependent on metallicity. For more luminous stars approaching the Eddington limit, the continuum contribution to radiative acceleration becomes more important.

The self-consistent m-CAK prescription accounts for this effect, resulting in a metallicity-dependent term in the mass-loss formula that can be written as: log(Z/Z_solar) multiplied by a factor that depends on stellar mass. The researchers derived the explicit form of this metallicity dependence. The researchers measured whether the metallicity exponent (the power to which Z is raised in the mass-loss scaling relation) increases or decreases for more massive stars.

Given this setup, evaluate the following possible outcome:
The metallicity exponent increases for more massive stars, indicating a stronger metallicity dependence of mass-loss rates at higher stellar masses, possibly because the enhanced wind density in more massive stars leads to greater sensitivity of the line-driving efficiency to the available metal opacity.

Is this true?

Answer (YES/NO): NO